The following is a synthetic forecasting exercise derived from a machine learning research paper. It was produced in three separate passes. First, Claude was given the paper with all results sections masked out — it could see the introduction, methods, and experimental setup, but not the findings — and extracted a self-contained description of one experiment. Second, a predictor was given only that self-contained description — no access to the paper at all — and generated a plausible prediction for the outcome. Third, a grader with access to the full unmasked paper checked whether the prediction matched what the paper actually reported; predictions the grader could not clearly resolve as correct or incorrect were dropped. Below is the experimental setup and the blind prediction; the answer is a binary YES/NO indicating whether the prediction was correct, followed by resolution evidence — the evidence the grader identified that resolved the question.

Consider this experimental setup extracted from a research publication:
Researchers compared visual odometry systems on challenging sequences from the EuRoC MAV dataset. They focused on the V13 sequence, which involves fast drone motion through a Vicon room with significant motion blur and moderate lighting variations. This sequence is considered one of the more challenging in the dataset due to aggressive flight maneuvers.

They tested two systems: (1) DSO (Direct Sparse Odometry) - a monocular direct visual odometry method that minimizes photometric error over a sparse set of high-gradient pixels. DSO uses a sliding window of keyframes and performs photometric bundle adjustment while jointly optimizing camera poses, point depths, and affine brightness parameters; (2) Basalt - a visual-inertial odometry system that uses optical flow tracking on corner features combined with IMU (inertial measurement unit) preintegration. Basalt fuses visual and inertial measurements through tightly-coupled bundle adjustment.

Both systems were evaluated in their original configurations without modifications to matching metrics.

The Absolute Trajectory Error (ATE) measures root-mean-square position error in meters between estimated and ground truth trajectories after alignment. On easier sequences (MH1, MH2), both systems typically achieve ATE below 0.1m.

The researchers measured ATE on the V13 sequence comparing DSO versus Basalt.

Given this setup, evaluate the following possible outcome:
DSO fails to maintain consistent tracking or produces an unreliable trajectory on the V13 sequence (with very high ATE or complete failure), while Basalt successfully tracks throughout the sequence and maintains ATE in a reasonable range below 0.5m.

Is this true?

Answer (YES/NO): YES